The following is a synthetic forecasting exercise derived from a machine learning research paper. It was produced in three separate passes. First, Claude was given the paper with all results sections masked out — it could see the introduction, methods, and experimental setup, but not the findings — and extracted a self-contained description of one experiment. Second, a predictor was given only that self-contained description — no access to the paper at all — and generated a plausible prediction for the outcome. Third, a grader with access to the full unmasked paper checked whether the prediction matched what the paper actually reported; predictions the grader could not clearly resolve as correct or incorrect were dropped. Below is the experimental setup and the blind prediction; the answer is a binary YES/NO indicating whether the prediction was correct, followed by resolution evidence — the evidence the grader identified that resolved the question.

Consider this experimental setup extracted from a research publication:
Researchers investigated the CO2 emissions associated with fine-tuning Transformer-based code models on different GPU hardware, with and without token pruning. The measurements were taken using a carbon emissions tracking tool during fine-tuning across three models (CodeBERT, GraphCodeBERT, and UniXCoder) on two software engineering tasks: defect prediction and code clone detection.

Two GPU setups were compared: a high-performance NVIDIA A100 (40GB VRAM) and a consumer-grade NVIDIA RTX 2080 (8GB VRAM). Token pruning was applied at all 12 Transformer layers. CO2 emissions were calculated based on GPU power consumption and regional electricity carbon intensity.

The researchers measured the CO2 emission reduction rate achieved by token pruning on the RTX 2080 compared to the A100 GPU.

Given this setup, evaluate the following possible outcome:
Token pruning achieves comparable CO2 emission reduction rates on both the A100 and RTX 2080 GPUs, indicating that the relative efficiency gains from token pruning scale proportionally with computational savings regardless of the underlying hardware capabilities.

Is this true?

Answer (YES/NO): NO